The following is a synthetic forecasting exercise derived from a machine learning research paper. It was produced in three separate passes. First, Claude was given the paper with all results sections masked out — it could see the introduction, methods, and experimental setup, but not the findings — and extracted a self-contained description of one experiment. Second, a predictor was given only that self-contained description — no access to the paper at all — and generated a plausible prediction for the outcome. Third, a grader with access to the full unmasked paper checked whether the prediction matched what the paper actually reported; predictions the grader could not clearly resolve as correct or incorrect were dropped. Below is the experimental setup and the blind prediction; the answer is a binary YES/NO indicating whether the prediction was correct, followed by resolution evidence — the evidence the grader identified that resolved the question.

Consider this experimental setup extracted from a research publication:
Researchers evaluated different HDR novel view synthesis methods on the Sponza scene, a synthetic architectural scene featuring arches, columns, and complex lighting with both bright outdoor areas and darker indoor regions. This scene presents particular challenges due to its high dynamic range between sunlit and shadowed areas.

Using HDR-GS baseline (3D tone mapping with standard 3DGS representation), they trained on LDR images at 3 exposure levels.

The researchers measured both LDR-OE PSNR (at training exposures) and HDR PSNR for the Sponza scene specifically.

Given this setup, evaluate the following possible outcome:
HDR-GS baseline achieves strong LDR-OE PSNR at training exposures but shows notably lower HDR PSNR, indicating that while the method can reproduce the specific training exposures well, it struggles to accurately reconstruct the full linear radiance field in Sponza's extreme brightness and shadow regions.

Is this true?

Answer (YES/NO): YES